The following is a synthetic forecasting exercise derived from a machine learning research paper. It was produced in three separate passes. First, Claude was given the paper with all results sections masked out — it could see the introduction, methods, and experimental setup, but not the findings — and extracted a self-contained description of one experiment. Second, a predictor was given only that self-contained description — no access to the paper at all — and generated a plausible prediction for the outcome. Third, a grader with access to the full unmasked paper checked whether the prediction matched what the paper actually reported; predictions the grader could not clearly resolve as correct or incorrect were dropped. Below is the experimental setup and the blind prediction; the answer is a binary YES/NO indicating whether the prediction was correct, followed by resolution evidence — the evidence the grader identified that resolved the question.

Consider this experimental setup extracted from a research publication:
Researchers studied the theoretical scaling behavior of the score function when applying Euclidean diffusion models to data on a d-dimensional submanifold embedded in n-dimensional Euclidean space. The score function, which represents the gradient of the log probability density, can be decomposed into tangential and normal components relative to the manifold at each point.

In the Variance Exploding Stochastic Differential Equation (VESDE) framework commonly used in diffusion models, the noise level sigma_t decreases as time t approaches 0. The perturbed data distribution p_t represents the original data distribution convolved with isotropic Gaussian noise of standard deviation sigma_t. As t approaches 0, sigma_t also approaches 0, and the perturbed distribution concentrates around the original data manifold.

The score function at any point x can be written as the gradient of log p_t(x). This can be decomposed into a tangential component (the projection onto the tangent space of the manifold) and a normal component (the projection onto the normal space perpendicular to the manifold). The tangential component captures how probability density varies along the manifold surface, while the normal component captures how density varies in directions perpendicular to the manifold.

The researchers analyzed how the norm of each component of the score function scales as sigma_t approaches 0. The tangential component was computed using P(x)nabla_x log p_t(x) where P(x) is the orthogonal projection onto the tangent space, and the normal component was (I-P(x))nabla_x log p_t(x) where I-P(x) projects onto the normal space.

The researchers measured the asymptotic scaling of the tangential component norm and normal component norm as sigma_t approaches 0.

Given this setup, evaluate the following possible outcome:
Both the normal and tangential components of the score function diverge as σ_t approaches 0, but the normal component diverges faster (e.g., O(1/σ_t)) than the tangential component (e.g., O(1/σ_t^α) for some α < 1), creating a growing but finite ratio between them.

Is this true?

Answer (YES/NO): NO